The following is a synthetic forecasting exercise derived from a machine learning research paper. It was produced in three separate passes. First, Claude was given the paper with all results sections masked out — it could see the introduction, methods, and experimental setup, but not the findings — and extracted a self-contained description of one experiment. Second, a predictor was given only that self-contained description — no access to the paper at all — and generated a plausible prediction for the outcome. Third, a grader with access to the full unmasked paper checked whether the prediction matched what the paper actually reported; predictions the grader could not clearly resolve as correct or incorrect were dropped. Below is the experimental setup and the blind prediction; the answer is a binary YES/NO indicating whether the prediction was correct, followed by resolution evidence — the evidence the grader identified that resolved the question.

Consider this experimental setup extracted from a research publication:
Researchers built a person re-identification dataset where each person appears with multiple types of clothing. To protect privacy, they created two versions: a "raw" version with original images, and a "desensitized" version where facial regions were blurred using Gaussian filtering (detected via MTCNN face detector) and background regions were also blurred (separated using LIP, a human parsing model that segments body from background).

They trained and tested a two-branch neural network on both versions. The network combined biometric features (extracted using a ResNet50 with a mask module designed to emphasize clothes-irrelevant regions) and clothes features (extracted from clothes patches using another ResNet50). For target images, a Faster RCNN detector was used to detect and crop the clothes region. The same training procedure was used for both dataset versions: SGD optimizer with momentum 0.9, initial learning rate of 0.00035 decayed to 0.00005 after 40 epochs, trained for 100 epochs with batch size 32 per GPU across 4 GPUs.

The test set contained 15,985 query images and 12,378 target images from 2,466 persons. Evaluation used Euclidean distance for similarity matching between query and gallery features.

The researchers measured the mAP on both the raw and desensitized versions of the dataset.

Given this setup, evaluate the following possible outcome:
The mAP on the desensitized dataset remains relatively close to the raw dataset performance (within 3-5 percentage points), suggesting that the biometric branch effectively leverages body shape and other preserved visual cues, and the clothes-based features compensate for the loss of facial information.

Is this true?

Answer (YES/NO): NO